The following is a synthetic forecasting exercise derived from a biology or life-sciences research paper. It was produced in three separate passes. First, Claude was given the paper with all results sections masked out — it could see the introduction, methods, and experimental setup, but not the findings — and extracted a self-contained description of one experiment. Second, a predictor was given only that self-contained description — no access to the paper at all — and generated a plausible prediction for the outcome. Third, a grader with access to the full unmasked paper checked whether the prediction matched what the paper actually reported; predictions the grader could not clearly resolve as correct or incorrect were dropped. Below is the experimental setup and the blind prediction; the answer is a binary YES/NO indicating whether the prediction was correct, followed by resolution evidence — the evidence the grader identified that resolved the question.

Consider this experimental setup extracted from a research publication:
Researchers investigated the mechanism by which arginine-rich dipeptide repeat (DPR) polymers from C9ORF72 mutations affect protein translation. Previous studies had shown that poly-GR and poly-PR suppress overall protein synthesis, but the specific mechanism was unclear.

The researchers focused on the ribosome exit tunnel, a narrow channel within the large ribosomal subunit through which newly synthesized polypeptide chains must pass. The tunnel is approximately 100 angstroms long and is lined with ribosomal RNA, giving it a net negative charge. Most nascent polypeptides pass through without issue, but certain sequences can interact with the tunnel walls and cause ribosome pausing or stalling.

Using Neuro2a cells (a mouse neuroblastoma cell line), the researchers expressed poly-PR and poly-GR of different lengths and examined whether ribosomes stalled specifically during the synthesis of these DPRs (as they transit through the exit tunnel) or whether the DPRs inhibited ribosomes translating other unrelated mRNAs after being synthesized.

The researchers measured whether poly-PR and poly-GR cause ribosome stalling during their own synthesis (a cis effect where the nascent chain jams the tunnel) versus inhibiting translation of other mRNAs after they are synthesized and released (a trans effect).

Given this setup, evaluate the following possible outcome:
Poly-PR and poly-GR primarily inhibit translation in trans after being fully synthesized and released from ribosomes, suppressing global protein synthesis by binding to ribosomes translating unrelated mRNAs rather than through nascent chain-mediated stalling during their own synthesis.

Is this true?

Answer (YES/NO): NO